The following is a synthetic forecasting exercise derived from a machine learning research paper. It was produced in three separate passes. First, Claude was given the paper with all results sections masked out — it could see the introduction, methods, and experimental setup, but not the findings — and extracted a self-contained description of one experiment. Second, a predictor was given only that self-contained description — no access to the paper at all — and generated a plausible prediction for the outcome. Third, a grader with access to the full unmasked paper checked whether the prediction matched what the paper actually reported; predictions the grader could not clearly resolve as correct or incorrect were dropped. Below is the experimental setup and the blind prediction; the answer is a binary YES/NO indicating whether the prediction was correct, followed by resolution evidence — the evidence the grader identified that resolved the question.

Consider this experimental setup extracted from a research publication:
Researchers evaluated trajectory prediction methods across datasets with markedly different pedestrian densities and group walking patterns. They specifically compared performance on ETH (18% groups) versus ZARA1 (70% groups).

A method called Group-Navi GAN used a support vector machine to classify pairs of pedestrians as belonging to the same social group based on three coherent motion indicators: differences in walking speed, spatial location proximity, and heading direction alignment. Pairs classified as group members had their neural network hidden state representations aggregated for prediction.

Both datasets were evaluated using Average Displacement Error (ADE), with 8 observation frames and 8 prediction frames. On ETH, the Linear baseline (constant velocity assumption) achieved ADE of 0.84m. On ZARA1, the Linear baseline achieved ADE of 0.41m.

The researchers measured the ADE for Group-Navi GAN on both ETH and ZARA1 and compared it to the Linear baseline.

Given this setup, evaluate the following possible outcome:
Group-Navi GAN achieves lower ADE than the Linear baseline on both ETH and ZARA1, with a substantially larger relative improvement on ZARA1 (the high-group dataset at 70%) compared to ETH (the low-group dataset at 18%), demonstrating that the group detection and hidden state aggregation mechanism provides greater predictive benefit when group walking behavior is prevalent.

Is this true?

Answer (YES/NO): NO